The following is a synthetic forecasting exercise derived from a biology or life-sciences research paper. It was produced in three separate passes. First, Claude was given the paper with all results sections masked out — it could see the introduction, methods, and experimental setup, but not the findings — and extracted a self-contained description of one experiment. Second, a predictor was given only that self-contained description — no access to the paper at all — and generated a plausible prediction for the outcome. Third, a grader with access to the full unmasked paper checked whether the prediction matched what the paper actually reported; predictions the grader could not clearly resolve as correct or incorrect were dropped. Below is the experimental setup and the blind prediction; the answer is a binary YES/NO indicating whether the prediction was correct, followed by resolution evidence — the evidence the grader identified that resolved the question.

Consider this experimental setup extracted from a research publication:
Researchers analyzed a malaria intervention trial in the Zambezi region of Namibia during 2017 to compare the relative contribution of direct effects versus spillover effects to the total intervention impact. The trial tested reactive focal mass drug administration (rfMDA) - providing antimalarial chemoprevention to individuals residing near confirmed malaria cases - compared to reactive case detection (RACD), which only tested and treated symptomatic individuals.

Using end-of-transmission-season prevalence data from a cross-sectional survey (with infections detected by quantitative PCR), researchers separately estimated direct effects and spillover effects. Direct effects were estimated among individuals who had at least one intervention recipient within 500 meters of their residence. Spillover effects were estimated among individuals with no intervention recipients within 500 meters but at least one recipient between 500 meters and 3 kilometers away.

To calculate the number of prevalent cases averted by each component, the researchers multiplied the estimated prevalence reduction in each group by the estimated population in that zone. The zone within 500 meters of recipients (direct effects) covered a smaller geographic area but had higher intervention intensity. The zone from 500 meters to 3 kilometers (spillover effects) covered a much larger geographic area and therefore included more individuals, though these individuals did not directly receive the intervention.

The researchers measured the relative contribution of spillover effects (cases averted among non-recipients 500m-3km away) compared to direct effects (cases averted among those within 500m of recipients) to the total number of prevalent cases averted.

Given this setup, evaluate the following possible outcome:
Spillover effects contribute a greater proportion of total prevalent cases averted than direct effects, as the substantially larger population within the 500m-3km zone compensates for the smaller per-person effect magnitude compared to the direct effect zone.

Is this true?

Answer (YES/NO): NO